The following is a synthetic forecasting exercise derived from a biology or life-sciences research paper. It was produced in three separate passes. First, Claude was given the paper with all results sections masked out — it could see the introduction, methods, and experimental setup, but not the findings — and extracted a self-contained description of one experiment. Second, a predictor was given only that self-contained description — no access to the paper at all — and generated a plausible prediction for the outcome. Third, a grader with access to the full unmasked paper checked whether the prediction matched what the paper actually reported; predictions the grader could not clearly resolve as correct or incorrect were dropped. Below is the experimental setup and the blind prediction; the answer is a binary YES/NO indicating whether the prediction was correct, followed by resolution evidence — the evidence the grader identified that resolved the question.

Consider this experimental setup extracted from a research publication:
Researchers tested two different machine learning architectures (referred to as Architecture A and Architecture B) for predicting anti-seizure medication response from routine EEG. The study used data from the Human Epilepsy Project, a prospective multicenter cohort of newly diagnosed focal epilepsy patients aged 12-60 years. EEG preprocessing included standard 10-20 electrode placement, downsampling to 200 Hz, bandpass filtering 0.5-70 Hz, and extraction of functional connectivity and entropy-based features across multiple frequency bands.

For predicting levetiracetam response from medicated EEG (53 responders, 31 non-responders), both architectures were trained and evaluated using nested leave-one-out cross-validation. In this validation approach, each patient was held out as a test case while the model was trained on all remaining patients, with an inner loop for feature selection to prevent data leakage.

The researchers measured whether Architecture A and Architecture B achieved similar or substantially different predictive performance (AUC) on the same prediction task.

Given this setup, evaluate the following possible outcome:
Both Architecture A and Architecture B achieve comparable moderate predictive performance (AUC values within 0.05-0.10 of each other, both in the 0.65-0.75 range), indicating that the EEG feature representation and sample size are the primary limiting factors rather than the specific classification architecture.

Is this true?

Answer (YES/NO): NO